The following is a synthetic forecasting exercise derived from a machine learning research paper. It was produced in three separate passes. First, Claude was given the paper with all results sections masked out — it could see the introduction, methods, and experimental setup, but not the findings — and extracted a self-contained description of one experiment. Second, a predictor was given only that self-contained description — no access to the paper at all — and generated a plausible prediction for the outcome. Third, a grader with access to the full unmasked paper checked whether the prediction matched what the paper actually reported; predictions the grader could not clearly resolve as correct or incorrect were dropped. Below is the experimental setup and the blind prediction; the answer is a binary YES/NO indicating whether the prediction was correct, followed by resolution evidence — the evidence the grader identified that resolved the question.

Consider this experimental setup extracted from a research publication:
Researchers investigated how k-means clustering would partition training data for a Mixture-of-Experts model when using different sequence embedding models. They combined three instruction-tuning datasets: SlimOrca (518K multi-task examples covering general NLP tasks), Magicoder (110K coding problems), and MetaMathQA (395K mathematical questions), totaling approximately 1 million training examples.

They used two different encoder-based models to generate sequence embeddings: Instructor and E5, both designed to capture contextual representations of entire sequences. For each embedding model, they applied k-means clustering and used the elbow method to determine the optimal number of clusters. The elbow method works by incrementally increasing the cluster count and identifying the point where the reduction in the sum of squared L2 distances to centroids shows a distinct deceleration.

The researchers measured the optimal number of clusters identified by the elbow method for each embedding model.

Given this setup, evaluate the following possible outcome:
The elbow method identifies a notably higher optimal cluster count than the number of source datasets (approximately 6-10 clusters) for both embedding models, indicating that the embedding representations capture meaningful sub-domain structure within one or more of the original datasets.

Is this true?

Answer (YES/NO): NO